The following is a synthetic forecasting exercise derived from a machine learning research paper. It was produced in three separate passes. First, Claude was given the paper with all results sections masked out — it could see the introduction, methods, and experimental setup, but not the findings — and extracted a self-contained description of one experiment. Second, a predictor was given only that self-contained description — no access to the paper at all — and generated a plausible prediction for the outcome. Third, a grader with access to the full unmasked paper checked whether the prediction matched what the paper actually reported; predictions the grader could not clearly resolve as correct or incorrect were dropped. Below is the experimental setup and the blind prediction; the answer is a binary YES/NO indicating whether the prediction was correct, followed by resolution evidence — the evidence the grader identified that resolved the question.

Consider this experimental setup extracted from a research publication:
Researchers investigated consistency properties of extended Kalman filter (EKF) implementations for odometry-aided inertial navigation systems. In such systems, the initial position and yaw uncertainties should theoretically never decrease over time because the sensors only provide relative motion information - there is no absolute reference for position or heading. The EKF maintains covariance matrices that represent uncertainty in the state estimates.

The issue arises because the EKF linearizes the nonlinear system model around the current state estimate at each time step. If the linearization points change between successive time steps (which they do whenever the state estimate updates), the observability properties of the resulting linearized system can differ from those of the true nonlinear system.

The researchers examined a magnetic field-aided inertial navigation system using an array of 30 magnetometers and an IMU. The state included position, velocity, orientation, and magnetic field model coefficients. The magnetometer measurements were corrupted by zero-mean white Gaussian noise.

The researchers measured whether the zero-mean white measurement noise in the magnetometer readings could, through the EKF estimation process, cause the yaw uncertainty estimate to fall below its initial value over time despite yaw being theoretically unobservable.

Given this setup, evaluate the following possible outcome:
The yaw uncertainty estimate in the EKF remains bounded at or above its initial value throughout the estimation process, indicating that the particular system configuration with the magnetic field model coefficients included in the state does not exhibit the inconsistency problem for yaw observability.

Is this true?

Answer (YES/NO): NO